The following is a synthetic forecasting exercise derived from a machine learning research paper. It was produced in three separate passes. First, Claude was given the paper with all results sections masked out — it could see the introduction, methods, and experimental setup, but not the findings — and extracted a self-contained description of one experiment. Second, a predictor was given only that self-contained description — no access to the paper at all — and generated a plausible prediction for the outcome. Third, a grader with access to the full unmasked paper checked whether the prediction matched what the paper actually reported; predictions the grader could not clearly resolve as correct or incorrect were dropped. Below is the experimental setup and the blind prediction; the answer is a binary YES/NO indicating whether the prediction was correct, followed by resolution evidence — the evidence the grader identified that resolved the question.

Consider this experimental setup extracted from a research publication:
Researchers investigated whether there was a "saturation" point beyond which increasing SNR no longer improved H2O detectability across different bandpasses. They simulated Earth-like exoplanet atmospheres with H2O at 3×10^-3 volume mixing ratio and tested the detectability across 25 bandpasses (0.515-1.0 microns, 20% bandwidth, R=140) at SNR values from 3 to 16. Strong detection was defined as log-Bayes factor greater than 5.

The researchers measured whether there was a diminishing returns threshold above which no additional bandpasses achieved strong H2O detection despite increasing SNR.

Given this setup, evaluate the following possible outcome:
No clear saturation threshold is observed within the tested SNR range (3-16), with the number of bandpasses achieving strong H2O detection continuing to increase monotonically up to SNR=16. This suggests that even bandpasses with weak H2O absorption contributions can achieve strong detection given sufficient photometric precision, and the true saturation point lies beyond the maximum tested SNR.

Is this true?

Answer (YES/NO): NO